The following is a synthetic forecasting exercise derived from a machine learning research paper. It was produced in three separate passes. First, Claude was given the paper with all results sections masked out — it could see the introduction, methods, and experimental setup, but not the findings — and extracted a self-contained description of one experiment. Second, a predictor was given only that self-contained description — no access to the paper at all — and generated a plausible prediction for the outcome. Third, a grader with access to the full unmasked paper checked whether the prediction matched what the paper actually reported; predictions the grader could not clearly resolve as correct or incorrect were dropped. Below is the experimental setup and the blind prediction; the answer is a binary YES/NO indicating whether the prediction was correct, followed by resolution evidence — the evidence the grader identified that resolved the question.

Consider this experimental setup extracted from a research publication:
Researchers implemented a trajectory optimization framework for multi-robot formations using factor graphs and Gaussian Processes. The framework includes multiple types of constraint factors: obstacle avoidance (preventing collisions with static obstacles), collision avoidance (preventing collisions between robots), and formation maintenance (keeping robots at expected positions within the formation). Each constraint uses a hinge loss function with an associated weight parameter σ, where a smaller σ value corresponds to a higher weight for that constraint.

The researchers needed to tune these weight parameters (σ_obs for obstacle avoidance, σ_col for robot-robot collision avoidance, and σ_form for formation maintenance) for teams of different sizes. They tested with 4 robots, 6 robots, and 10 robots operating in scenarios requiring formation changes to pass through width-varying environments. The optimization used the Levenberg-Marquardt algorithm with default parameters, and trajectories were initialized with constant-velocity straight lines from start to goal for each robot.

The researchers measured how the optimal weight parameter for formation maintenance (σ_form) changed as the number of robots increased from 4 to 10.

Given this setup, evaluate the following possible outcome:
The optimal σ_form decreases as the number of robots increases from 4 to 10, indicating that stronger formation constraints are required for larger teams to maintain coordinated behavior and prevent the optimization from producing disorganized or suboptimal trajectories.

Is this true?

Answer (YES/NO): YES